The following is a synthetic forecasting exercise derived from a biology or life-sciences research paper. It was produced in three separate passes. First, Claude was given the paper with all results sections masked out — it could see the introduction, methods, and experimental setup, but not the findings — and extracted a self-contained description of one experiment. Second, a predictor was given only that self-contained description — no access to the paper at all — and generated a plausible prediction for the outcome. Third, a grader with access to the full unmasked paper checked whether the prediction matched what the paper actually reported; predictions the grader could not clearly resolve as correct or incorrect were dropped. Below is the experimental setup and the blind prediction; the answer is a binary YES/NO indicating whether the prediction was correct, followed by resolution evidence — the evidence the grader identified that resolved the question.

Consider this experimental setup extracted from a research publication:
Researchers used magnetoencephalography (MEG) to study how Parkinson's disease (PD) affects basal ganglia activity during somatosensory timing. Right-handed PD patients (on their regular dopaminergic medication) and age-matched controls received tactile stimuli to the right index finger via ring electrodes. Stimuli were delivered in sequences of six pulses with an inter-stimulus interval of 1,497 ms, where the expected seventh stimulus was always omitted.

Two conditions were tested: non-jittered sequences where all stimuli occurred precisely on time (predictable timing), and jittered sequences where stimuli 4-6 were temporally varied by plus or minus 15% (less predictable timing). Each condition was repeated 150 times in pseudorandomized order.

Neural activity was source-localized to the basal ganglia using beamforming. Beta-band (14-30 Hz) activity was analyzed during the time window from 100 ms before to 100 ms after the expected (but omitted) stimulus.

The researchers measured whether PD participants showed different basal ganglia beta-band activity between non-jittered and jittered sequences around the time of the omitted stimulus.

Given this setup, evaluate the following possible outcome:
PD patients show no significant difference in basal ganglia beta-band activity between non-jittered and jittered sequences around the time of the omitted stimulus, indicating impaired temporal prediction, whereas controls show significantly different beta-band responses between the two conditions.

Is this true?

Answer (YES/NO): NO